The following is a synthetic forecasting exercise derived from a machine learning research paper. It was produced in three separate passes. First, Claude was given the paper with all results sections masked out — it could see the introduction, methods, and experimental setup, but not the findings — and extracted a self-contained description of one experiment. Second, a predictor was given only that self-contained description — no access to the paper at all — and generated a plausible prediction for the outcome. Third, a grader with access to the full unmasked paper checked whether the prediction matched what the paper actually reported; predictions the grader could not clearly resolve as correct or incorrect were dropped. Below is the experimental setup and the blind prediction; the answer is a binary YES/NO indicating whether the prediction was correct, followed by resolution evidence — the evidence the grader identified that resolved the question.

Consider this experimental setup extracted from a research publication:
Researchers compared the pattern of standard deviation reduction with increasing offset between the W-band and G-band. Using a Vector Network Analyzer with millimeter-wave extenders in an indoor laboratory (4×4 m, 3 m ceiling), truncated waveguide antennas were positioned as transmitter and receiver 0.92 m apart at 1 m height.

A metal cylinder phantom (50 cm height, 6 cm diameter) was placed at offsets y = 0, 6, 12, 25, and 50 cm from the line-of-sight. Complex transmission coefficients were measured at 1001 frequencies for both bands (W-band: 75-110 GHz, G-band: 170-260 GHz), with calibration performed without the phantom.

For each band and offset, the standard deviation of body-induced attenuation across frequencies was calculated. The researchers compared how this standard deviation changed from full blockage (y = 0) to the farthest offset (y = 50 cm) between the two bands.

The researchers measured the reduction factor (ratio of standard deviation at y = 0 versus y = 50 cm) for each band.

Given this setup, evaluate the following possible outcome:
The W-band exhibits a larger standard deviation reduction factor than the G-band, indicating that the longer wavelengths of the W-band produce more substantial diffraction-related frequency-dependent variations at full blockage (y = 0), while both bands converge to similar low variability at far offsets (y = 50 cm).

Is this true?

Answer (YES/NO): NO